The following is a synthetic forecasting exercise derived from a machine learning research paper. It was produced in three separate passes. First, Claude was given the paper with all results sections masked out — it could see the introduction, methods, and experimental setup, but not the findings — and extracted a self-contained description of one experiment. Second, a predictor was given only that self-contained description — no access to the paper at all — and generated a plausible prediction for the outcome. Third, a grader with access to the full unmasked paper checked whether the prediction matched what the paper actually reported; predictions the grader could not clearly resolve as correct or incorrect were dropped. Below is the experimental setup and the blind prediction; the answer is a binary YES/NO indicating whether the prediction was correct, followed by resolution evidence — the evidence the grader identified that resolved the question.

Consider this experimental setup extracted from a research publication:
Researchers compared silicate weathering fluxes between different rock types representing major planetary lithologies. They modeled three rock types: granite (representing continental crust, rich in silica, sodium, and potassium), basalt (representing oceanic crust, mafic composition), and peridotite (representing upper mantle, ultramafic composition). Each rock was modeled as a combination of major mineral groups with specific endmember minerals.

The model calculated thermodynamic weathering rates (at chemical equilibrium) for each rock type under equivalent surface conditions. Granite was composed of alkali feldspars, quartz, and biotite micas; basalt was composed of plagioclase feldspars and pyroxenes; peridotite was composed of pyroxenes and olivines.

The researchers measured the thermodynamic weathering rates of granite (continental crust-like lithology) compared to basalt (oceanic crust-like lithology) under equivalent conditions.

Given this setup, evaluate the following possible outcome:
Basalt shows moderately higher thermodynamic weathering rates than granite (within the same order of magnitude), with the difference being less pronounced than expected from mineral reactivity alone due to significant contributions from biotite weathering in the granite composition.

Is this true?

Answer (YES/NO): NO